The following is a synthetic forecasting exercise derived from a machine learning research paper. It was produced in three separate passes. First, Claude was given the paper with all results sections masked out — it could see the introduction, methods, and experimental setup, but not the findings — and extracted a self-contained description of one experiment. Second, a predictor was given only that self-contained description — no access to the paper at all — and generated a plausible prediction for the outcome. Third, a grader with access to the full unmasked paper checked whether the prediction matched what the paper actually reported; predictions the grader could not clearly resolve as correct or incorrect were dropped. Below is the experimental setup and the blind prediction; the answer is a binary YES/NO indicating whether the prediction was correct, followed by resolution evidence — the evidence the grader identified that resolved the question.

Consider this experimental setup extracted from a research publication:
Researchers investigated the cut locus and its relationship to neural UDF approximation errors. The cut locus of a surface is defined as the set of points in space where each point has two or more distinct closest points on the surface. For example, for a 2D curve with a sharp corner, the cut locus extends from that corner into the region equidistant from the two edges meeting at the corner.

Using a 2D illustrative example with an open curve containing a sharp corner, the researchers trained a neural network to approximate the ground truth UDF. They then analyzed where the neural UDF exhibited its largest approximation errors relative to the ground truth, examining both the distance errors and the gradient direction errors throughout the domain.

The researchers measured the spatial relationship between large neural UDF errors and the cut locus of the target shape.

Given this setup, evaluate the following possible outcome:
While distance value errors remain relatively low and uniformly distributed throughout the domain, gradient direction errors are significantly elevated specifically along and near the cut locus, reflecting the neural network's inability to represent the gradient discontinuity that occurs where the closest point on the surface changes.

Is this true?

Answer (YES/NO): NO